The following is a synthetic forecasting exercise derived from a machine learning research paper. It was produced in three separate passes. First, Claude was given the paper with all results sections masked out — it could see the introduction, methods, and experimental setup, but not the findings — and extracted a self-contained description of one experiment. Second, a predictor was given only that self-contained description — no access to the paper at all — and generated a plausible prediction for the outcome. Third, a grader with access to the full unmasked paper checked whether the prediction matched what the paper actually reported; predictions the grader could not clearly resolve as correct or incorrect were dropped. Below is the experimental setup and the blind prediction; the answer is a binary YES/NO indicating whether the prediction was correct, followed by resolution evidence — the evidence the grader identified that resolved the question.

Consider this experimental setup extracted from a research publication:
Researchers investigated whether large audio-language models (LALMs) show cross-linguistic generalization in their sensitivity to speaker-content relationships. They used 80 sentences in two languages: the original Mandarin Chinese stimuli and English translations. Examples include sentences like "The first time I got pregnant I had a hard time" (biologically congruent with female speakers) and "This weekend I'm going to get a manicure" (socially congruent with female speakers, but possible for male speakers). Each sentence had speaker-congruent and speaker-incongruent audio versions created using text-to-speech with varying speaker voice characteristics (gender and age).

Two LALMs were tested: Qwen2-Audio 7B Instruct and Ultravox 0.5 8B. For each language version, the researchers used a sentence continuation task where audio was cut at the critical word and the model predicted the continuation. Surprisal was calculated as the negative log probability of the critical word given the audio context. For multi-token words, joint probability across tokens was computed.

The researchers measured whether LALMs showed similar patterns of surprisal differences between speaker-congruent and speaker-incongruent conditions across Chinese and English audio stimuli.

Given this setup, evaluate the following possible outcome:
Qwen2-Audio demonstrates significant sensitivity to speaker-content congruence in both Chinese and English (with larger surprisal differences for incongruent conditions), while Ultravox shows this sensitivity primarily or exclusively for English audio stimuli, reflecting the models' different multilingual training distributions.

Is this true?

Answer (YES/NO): NO